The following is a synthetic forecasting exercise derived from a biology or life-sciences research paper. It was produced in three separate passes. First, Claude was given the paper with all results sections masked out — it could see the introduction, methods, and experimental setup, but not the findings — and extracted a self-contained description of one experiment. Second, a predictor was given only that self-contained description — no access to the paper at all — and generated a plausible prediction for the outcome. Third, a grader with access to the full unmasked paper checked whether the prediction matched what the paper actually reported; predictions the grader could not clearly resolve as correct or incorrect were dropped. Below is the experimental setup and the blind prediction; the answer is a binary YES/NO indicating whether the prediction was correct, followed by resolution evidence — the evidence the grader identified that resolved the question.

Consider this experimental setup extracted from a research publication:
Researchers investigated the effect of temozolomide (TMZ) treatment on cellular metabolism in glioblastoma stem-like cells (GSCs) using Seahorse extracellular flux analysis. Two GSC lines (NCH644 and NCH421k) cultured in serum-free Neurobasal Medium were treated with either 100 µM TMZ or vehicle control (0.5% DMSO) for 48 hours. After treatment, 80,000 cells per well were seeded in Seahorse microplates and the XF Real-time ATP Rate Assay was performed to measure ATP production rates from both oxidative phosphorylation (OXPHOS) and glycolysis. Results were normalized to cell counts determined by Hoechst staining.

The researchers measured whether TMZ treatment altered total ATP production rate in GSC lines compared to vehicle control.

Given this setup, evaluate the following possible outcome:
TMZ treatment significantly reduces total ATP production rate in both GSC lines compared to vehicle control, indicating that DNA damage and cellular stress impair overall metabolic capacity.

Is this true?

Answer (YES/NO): NO